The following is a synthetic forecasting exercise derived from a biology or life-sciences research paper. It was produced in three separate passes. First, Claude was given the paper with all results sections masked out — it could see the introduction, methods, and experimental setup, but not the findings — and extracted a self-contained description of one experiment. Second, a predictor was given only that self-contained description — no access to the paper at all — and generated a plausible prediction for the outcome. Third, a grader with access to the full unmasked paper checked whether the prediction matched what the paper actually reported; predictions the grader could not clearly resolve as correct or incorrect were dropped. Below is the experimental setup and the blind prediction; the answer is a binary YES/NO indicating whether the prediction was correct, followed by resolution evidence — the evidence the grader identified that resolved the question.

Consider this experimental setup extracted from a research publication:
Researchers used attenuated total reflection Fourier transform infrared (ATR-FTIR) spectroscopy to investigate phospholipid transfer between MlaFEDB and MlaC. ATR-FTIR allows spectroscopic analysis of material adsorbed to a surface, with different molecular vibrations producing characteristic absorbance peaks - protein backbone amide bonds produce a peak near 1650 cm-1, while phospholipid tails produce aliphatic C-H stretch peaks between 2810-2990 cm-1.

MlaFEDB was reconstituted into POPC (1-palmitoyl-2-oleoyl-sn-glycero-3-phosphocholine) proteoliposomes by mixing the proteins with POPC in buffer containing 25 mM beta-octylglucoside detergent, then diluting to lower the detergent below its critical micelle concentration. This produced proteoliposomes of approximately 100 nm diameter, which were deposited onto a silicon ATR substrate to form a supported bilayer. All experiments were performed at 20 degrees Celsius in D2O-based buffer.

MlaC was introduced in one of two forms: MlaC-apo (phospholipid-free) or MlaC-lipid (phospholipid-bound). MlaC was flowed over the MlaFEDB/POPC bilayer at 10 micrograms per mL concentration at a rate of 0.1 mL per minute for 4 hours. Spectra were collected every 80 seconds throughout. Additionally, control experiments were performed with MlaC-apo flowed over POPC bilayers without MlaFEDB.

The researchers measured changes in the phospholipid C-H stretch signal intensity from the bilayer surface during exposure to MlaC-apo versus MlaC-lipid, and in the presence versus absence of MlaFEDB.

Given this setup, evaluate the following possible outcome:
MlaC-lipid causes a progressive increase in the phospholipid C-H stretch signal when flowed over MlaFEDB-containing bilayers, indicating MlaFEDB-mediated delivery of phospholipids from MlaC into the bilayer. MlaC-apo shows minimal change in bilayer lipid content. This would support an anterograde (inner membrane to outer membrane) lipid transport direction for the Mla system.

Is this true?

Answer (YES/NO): NO